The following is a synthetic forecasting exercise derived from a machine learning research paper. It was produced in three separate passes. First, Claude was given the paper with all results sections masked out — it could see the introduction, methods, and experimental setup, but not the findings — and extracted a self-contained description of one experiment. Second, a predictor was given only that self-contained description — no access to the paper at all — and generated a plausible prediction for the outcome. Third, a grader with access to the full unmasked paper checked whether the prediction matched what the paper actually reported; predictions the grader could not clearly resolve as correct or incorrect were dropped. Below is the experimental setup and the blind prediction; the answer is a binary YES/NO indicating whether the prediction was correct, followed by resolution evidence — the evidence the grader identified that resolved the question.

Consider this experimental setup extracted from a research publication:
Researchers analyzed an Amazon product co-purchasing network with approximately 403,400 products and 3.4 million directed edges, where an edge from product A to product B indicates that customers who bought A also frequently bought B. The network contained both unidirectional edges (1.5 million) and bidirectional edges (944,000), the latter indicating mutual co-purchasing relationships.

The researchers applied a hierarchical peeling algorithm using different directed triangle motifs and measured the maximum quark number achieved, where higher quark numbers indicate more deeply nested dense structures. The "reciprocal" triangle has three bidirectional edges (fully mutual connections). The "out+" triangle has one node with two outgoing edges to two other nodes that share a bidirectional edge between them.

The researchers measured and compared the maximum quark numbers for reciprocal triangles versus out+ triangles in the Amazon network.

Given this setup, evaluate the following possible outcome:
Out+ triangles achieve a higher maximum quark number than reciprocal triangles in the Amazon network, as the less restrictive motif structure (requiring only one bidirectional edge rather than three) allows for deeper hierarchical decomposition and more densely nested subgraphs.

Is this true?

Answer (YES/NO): NO